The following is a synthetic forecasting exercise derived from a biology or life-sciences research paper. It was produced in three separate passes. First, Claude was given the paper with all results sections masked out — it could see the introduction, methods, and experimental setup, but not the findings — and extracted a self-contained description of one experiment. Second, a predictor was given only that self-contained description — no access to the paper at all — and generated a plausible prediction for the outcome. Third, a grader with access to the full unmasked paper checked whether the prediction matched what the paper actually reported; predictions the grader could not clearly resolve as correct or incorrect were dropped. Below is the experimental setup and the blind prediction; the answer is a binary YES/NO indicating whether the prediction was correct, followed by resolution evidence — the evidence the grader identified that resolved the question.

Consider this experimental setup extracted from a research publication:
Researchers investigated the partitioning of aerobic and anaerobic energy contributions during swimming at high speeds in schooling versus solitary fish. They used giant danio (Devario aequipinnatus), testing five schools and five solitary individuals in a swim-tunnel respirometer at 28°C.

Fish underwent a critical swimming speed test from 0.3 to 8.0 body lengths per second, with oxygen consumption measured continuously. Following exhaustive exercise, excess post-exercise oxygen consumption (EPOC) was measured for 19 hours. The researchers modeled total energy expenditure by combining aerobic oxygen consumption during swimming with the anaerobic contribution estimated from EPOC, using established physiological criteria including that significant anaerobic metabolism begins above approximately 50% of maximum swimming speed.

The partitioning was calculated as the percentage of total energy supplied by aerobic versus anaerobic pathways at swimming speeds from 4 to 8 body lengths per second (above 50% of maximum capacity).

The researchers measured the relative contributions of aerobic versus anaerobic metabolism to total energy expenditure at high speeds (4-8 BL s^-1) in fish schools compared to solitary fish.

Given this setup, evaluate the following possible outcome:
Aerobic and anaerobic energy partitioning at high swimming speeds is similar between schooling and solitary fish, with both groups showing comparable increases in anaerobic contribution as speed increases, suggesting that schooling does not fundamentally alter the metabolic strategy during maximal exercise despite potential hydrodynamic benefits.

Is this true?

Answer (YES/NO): NO